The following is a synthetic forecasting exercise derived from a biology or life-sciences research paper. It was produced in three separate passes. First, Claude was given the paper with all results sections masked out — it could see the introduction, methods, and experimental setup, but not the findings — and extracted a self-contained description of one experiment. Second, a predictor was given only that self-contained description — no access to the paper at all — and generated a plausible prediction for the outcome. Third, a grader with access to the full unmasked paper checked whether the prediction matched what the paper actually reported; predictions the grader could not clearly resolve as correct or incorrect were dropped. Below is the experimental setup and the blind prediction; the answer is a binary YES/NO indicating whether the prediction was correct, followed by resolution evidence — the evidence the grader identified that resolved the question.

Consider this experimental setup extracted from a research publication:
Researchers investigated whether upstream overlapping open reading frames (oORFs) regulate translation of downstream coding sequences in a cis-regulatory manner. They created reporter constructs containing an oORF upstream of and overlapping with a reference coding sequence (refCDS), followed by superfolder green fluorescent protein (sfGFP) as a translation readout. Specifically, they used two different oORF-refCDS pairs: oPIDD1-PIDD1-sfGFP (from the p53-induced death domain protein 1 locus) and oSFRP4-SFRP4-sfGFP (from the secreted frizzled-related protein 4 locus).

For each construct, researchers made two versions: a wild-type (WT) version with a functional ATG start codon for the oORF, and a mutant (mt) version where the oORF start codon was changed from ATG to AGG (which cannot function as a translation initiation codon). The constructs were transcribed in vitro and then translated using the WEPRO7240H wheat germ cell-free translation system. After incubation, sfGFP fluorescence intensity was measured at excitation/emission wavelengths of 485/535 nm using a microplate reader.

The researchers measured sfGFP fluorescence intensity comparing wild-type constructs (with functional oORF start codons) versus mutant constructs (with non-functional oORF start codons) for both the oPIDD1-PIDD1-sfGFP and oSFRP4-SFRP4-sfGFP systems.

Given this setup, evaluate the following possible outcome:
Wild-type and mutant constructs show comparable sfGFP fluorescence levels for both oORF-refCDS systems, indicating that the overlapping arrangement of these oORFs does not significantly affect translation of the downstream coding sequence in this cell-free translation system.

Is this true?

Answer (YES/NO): NO